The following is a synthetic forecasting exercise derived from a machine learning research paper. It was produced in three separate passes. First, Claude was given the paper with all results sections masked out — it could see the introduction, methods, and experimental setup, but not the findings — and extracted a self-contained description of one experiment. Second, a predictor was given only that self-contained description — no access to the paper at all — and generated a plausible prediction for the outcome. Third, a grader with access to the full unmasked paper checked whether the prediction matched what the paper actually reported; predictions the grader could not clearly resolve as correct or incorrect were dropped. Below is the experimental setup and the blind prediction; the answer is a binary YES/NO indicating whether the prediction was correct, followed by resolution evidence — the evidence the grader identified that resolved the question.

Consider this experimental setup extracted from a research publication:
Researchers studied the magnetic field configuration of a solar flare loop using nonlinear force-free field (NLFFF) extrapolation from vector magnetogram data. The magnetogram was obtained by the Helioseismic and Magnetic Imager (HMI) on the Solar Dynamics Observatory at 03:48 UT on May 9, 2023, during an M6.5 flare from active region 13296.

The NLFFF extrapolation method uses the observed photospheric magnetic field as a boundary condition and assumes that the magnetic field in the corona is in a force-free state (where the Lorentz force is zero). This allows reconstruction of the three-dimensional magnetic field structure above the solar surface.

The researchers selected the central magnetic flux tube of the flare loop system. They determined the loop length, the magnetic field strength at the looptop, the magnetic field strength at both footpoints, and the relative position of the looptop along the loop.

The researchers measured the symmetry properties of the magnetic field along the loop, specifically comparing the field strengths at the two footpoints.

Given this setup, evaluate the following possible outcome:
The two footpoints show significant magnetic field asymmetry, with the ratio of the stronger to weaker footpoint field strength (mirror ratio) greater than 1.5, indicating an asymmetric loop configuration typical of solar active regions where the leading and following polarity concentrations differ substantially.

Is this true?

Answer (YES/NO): YES